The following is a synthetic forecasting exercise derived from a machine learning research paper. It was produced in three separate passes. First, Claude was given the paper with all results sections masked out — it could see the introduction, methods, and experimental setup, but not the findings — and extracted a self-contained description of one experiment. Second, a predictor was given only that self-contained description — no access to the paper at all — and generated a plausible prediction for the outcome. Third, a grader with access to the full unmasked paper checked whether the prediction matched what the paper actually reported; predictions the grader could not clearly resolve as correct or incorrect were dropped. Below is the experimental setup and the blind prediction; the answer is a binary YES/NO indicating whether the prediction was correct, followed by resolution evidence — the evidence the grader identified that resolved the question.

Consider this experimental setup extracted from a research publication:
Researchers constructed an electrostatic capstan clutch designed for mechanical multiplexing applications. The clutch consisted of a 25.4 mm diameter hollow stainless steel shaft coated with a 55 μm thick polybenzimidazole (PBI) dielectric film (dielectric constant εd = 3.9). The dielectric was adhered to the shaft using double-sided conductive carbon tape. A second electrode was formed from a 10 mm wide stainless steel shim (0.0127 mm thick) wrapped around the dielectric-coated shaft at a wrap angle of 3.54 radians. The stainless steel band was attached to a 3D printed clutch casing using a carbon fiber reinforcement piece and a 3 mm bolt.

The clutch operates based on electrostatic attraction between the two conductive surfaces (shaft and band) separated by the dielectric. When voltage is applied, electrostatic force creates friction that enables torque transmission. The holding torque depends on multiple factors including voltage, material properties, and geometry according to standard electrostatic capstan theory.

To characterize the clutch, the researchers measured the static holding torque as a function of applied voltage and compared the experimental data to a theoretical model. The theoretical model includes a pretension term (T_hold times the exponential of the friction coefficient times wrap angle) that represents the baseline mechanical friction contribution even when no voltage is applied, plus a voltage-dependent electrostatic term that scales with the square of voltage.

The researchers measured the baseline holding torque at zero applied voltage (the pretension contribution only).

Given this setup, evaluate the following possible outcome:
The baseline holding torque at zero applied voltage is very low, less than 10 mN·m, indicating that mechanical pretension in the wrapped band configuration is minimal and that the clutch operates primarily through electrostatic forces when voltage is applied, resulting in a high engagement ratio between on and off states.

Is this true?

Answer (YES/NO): NO